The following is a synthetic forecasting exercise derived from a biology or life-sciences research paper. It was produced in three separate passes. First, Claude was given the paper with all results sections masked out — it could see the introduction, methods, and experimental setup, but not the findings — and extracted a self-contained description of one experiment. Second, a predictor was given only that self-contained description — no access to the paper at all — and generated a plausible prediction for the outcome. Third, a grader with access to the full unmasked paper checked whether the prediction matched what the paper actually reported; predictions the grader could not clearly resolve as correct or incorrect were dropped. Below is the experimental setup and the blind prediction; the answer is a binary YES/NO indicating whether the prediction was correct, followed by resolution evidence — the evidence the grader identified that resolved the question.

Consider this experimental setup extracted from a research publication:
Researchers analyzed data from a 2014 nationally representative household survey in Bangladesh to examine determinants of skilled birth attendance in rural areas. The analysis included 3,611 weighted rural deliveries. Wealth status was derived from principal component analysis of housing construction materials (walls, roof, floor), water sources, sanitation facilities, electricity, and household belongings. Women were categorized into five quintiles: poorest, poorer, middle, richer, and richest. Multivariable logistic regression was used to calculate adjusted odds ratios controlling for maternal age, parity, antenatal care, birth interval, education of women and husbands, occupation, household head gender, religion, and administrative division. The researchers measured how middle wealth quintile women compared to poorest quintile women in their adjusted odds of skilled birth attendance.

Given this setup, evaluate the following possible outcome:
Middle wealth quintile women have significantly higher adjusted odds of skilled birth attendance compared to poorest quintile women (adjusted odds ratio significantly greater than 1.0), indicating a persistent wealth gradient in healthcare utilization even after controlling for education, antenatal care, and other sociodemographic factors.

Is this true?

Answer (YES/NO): NO